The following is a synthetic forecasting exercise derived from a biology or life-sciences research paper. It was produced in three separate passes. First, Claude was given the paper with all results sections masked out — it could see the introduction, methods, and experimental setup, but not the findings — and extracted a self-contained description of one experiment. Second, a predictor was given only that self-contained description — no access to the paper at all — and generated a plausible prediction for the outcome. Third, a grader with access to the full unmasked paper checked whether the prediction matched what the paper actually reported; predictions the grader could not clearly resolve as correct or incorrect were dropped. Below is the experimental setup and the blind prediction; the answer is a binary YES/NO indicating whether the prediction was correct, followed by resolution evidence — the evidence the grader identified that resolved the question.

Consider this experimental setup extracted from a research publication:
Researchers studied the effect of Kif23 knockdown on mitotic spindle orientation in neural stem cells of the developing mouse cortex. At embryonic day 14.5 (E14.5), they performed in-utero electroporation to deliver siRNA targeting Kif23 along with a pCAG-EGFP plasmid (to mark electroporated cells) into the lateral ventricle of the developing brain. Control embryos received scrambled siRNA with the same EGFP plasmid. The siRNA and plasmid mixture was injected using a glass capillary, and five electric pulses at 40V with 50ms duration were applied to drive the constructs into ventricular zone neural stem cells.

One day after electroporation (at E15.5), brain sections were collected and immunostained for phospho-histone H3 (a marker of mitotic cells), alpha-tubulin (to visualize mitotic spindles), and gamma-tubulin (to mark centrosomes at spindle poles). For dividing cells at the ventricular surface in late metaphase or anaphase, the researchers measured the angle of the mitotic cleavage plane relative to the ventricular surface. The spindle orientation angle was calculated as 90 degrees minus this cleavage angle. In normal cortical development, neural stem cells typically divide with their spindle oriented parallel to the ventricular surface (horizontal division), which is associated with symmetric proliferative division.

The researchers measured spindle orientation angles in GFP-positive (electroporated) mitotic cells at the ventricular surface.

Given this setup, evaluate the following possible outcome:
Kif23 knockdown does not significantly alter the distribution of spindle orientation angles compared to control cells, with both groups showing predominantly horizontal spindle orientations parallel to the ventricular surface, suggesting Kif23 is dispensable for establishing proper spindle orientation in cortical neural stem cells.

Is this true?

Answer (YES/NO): NO